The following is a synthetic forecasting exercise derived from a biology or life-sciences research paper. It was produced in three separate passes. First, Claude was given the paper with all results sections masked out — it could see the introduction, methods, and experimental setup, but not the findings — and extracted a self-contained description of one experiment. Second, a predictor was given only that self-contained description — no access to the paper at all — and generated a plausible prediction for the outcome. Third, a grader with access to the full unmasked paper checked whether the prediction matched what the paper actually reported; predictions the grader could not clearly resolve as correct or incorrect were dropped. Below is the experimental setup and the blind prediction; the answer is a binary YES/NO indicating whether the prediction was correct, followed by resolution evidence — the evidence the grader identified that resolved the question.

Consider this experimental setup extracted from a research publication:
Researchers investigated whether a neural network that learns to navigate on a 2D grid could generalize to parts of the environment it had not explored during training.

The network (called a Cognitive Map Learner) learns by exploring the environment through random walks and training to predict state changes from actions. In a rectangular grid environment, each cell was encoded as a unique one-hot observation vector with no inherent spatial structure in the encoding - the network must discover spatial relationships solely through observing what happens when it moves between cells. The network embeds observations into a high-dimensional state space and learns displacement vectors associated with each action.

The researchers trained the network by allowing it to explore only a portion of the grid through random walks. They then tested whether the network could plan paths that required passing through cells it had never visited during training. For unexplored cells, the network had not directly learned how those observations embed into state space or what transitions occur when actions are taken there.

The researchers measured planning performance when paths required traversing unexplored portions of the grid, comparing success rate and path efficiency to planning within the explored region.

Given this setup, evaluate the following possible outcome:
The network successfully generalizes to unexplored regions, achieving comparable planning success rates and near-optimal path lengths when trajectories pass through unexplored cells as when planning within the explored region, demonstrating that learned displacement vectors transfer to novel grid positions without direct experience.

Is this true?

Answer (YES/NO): YES